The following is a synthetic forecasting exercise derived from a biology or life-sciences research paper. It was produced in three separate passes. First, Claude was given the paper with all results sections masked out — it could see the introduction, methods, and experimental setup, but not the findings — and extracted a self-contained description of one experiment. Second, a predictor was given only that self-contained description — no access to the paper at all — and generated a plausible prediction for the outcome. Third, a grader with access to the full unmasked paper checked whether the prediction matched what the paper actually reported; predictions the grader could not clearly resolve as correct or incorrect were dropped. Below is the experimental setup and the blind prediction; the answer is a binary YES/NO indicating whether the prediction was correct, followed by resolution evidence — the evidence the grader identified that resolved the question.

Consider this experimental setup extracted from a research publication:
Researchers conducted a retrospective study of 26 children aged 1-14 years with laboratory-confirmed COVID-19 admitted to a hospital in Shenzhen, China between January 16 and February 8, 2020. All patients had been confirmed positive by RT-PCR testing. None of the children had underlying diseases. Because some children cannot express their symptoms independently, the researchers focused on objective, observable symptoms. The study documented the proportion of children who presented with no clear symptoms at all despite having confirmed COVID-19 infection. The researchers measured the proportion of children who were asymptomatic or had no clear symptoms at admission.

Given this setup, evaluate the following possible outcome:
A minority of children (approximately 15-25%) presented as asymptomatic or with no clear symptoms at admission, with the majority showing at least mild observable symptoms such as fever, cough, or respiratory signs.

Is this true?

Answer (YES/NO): NO